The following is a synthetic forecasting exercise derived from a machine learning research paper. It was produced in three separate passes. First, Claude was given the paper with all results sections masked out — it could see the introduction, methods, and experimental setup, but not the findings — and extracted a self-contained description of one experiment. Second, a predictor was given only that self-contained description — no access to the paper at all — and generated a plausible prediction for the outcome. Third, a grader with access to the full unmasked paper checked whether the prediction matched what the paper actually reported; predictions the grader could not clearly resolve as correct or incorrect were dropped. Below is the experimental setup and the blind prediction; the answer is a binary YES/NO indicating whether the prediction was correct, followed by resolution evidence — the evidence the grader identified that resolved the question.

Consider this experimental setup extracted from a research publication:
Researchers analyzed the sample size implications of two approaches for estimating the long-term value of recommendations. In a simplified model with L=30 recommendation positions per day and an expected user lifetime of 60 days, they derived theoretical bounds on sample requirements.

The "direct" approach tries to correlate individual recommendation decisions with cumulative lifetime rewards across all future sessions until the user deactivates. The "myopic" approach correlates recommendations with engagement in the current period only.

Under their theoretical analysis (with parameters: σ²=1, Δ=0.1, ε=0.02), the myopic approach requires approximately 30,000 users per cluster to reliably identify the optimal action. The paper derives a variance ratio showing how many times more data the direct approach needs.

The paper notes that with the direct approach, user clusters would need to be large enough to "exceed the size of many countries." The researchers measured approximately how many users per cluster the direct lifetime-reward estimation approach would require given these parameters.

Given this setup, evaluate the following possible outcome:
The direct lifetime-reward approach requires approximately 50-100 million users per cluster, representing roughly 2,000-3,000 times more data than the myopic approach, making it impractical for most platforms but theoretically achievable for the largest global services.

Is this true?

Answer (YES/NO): NO